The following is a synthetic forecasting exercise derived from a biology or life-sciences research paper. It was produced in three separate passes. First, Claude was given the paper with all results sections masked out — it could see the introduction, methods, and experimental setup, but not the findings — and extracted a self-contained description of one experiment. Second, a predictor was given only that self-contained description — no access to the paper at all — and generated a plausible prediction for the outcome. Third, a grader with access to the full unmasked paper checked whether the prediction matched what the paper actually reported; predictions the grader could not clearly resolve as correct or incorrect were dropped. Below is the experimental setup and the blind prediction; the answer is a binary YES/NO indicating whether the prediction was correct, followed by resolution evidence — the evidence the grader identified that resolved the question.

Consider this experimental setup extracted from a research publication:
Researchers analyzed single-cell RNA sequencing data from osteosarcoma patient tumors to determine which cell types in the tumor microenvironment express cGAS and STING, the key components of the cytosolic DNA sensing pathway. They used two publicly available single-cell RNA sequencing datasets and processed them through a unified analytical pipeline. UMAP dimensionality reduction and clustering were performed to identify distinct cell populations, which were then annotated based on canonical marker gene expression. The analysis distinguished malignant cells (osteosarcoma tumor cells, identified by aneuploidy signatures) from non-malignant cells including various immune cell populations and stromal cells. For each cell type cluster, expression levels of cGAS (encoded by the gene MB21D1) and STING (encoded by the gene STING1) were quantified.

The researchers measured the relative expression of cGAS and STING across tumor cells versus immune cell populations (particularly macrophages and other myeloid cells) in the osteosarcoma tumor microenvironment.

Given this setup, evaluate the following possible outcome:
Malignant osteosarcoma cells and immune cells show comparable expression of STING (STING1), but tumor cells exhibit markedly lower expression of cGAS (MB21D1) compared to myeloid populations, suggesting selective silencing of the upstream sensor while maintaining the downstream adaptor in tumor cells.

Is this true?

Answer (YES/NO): NO